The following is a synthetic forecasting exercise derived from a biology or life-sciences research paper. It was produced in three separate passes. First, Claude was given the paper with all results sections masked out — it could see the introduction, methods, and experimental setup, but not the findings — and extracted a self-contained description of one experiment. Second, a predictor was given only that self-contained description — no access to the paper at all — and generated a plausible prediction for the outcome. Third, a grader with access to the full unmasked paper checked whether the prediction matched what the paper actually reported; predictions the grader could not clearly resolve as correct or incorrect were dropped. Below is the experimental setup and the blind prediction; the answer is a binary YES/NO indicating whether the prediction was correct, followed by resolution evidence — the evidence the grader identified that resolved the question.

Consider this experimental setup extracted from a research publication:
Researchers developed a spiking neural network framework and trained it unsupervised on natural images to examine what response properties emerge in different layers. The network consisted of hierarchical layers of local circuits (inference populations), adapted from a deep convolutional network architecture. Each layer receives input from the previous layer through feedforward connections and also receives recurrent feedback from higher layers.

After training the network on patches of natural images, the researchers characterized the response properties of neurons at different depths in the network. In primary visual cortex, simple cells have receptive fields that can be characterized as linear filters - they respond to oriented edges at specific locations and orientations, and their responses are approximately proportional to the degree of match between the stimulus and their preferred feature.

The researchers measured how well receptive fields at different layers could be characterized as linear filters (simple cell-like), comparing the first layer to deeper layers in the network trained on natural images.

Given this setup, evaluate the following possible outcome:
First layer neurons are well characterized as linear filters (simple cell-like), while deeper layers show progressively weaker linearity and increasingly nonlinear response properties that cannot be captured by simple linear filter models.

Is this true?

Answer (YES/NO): YES